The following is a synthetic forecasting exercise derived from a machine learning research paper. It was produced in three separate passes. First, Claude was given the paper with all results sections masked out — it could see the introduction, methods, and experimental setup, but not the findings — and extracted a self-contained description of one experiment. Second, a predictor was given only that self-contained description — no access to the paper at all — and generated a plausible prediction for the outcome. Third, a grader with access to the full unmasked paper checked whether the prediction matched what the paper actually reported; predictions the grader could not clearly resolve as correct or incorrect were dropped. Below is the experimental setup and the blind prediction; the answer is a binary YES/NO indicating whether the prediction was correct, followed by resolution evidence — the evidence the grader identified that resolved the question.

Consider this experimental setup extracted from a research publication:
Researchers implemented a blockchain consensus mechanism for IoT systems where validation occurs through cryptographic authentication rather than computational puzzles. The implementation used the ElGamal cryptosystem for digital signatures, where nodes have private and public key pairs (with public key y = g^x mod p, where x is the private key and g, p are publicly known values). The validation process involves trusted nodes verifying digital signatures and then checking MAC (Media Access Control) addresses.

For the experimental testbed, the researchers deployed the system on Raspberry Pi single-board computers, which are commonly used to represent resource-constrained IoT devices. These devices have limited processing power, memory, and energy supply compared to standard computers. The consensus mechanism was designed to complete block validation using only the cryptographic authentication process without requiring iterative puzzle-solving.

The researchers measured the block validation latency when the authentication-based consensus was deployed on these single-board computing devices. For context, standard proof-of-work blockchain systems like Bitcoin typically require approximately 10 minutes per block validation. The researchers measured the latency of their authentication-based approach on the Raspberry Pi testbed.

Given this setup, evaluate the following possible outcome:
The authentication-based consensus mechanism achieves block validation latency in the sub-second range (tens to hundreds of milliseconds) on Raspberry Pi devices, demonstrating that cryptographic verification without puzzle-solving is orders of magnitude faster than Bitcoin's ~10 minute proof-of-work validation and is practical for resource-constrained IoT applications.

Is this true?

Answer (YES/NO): NO